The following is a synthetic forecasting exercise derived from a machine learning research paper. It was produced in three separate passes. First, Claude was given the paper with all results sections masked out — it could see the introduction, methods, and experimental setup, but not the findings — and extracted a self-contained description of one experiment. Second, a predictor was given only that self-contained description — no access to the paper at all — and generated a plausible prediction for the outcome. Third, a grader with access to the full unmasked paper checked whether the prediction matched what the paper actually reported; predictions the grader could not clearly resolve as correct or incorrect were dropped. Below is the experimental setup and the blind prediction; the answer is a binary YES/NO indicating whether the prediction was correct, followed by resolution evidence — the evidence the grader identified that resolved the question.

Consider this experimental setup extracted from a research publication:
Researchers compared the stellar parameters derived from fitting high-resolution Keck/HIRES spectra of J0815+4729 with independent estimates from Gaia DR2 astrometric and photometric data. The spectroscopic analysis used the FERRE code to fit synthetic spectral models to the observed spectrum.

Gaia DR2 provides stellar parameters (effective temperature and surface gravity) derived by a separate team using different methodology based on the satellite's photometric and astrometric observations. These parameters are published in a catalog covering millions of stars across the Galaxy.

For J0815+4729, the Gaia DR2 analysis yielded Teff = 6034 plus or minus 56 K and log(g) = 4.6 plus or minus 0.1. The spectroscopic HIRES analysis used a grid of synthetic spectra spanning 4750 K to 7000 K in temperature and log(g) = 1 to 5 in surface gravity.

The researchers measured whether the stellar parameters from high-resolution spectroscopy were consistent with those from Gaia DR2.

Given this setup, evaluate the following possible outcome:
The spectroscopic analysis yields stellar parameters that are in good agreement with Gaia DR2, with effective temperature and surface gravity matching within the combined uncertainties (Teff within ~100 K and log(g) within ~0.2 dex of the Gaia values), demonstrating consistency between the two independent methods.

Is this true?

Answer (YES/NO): YES